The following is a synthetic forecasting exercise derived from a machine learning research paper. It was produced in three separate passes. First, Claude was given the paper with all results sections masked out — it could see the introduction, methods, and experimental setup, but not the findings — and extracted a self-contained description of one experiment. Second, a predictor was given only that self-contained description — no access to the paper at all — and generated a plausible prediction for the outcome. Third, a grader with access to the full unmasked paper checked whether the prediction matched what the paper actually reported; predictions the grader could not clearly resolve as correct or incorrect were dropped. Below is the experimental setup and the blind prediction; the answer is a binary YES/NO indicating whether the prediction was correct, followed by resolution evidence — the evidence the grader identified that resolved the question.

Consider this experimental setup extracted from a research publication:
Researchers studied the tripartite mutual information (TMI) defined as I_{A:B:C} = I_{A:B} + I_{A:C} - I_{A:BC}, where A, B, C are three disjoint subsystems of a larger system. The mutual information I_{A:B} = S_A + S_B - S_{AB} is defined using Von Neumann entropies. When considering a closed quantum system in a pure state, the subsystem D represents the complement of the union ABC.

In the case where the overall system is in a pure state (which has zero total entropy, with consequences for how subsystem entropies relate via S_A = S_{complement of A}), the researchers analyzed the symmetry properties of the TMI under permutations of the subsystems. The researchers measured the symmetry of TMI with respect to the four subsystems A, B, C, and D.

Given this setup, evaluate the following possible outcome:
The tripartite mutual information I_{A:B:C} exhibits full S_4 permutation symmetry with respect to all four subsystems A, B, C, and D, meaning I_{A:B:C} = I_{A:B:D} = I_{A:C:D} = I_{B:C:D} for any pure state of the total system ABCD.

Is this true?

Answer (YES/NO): YES